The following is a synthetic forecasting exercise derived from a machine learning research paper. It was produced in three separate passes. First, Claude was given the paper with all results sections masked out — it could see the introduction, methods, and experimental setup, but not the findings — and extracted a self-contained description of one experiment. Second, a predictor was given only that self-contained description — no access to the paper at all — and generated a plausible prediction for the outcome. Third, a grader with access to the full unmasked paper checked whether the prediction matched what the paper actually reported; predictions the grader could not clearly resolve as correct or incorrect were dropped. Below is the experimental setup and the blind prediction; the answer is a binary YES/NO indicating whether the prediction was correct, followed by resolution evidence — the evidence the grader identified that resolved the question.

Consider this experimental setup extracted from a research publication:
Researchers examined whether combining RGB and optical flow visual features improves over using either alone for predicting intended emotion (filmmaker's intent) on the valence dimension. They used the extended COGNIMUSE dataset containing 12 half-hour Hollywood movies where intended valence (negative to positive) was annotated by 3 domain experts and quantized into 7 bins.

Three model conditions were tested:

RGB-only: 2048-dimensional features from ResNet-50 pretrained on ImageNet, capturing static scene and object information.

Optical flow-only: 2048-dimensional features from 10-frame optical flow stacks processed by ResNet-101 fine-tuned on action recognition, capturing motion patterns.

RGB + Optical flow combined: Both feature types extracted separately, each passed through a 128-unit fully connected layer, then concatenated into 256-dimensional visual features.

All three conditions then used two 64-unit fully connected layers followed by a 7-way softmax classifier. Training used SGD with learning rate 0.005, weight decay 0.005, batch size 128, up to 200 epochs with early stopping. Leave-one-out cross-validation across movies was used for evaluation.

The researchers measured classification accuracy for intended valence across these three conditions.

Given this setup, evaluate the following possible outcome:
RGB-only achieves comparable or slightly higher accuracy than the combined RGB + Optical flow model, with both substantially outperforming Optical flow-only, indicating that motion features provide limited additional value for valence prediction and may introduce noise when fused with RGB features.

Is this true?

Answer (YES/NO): NO